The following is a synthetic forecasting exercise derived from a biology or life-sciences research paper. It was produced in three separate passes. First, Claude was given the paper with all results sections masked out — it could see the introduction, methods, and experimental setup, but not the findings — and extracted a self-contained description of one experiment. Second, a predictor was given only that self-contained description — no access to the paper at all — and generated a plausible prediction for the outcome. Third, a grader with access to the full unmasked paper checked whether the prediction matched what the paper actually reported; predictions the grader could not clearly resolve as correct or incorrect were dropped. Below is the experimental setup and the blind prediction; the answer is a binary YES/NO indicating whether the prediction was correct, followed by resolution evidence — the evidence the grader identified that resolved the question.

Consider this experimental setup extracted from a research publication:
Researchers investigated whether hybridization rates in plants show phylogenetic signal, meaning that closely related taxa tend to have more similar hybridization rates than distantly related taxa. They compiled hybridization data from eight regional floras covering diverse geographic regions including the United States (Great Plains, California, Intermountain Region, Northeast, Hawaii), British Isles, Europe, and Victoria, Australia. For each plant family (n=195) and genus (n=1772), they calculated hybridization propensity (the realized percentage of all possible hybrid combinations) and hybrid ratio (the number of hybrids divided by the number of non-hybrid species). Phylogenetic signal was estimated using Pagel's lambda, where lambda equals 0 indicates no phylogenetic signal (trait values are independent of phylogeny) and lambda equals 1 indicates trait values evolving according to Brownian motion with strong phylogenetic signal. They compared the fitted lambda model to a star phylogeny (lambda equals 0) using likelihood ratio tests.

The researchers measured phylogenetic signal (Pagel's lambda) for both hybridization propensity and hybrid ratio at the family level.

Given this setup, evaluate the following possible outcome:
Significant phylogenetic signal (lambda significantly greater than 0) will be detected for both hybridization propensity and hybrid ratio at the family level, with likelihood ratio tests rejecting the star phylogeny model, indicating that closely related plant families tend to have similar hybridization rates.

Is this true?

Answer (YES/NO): YES